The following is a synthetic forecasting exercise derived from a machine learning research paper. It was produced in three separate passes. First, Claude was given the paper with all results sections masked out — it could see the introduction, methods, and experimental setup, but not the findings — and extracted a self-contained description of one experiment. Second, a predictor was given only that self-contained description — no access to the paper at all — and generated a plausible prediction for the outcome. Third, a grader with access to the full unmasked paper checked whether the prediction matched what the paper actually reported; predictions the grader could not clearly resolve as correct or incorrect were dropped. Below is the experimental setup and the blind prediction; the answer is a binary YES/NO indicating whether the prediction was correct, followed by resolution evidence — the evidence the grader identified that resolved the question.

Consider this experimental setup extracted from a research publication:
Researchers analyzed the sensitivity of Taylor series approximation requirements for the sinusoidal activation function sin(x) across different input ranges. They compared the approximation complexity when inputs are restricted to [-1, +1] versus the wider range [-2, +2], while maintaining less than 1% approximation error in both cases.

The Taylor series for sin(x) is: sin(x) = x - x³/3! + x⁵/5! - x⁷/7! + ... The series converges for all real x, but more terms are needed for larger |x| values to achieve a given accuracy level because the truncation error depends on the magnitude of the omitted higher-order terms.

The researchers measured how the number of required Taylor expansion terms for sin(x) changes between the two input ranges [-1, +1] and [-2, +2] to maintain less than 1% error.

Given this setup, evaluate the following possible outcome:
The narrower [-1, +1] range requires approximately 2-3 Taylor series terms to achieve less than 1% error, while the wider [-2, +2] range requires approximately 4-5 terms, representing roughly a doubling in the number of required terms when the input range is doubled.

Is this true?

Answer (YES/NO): YES